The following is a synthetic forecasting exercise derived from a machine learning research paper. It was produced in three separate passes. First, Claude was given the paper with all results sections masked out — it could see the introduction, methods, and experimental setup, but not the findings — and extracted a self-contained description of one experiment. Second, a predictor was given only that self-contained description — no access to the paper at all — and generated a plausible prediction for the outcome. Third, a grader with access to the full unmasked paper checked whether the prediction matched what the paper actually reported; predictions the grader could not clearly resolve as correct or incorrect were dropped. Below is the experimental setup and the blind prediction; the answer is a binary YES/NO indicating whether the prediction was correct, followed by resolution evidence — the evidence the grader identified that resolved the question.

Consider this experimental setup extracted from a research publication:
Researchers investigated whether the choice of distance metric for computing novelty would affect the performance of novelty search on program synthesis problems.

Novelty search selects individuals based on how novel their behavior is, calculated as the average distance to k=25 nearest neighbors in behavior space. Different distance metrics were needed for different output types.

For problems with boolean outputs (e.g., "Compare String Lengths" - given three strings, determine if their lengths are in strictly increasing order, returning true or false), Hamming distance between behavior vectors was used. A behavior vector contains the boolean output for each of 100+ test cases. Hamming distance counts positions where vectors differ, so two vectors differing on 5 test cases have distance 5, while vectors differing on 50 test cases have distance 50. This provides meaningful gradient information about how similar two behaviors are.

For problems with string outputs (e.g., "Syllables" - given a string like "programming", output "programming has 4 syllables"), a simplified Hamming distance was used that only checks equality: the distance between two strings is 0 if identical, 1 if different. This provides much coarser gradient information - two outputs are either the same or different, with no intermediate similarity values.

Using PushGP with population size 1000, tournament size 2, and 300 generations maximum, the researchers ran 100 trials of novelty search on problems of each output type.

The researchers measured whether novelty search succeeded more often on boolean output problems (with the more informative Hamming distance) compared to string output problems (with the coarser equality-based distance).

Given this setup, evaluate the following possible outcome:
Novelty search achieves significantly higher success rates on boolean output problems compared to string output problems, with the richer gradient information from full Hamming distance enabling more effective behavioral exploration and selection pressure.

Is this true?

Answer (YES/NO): NO